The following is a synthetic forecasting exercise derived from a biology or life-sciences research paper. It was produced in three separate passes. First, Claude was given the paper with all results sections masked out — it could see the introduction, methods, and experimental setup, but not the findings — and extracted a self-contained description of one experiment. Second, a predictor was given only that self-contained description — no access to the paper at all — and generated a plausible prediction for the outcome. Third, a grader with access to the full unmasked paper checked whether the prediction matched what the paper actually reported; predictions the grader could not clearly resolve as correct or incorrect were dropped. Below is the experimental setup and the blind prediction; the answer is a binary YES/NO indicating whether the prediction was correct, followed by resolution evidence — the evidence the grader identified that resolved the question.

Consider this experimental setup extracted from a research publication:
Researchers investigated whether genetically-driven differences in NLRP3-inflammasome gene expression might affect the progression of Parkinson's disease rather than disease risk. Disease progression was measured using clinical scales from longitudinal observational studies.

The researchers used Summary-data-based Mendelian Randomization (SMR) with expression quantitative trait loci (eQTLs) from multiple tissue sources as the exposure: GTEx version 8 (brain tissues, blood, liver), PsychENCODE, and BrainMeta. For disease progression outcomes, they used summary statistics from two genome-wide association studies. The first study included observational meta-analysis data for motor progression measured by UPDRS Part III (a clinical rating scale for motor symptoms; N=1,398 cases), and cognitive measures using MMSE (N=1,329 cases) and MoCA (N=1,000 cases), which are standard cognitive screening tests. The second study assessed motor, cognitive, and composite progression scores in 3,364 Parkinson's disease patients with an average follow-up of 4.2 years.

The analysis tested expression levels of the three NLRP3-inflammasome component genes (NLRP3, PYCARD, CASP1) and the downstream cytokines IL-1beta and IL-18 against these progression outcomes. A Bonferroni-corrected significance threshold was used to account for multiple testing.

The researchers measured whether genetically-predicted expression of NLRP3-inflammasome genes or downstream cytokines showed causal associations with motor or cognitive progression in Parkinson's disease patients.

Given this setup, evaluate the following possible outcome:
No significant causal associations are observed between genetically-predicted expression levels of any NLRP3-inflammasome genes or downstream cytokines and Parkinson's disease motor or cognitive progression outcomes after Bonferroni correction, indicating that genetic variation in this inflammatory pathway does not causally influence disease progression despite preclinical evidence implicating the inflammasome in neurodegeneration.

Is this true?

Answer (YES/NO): YES